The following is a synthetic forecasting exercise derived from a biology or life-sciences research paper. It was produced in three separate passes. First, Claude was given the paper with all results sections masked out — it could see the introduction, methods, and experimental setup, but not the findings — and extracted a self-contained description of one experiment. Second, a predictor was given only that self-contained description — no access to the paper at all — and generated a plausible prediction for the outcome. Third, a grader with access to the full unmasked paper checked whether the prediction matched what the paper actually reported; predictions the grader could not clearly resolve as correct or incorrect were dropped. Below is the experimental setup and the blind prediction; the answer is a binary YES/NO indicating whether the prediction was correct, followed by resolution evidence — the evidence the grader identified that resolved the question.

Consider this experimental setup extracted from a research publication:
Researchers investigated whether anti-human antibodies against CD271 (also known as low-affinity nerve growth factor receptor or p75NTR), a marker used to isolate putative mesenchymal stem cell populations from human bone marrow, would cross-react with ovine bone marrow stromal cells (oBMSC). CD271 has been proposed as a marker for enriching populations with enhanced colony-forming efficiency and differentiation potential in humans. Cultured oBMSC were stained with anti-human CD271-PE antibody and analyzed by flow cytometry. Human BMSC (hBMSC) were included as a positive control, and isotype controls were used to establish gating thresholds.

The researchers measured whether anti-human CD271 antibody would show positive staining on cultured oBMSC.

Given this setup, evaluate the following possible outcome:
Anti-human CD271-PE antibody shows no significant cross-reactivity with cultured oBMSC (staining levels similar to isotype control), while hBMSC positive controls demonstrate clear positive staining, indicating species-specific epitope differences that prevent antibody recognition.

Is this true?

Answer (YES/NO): NO